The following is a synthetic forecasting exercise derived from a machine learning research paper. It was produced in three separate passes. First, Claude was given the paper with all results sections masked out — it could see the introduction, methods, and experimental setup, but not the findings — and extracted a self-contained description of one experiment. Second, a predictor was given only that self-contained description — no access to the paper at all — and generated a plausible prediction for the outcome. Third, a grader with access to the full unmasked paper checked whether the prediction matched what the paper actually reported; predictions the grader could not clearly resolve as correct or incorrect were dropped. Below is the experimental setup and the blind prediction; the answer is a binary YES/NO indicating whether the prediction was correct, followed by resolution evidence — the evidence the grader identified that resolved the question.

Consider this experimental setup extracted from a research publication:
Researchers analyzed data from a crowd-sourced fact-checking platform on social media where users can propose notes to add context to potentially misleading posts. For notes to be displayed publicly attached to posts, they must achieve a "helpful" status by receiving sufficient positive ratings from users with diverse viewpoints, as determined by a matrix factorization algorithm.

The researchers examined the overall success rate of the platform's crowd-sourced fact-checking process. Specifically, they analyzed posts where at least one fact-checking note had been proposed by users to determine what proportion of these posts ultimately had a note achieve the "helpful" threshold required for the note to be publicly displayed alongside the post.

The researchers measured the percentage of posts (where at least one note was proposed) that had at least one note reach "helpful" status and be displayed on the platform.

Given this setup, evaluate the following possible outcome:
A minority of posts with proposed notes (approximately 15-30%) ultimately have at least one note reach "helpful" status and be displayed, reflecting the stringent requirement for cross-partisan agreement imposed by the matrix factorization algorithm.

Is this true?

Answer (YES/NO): NO